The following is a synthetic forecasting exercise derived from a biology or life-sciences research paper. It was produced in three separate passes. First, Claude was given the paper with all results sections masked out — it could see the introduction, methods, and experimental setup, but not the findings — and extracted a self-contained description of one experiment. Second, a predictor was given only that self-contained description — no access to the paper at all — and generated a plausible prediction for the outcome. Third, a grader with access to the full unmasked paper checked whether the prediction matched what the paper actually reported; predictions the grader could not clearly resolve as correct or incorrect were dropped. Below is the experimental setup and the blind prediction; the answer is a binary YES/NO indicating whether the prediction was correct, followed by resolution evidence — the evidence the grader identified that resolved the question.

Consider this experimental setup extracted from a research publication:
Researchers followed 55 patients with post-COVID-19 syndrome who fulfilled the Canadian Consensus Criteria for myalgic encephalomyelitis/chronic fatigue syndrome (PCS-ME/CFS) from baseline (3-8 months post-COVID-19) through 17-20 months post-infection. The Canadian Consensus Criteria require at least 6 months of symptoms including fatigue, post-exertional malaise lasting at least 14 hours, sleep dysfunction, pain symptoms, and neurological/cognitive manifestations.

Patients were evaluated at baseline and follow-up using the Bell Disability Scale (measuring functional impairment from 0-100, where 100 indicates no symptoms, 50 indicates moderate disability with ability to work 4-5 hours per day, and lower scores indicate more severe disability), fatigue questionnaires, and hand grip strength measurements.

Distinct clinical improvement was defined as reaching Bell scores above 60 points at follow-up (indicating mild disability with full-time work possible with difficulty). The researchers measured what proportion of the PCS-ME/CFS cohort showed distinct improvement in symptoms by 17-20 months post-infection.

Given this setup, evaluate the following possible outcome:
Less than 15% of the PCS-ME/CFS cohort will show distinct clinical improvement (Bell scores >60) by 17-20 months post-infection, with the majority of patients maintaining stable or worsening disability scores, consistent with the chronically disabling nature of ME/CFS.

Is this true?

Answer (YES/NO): YES